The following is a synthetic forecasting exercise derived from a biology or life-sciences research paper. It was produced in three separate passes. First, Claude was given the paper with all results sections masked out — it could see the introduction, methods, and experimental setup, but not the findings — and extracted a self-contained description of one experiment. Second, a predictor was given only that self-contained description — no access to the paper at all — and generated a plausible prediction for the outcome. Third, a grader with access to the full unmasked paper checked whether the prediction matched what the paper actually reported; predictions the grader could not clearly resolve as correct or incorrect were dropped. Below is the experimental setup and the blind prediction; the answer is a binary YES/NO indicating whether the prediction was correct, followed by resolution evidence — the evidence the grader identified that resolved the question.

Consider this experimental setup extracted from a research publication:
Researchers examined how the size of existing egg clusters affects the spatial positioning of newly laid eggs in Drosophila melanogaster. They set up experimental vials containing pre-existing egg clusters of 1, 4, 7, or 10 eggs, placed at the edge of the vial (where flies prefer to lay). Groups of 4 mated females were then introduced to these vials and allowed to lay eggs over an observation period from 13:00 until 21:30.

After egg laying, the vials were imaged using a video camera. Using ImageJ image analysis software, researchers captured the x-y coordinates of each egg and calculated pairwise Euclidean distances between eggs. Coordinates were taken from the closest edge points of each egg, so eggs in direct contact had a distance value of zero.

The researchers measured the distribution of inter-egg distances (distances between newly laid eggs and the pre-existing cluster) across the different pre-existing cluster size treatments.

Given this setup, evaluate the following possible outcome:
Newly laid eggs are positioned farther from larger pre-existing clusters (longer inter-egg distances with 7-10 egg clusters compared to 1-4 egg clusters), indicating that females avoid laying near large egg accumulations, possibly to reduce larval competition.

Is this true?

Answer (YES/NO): NO